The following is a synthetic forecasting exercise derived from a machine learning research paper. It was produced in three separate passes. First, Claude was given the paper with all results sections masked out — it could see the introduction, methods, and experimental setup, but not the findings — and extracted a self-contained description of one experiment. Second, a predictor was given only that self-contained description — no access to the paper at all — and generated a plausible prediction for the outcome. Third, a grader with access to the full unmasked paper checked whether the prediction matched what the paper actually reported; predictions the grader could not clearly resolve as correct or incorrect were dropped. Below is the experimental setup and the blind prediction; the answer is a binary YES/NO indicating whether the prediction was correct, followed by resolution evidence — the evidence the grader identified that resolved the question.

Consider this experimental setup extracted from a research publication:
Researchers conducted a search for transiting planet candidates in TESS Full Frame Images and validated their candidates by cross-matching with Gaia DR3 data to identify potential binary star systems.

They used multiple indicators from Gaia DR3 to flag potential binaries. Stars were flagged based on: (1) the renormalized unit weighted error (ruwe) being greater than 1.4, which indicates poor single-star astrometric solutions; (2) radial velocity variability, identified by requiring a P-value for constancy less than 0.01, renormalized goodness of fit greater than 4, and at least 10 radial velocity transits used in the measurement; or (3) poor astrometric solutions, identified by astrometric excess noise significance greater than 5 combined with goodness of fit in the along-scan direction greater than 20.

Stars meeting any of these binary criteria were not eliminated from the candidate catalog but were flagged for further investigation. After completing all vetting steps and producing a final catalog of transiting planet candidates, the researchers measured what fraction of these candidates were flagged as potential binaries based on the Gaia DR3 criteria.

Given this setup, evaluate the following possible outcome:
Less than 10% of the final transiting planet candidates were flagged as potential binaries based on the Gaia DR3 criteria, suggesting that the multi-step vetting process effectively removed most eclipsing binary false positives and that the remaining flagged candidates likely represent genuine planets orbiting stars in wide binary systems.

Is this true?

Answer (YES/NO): NO